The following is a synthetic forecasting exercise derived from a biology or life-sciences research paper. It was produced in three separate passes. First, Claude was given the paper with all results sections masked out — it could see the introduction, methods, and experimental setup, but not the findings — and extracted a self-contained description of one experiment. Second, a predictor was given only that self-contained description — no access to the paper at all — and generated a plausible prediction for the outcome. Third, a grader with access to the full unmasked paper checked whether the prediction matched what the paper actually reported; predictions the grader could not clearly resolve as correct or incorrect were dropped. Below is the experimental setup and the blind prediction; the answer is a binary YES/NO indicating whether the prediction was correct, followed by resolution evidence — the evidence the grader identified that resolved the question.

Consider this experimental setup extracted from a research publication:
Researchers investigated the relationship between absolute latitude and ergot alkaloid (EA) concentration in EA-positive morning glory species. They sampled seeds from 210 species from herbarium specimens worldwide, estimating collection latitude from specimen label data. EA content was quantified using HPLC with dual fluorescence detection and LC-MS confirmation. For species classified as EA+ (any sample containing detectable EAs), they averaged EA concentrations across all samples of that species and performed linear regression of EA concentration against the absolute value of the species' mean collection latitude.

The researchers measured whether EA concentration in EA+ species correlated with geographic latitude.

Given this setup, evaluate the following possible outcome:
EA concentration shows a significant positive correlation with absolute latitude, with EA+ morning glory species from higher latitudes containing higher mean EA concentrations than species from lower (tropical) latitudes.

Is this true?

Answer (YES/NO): NO